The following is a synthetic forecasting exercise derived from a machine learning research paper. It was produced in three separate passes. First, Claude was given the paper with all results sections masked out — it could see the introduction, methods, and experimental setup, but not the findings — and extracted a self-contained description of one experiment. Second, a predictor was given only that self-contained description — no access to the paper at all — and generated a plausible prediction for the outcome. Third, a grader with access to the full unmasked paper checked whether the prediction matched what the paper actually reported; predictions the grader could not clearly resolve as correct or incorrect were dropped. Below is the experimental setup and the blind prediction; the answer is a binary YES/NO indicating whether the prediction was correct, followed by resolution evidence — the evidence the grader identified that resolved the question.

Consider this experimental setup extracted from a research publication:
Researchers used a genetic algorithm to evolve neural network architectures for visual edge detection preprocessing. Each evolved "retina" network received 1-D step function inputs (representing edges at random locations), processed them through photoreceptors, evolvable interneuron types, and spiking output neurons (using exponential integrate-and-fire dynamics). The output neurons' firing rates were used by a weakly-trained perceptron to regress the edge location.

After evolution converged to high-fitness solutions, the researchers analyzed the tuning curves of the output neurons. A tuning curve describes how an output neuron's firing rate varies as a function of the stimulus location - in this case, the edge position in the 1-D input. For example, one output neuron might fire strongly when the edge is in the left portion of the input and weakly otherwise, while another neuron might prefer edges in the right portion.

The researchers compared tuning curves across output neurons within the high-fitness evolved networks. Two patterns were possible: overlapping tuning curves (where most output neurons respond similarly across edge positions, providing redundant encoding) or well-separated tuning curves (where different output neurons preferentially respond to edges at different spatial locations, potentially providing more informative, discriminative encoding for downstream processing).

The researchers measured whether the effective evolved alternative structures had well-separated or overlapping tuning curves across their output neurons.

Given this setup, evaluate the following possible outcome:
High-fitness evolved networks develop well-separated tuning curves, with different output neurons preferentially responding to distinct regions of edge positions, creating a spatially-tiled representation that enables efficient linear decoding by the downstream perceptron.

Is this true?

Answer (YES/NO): YES